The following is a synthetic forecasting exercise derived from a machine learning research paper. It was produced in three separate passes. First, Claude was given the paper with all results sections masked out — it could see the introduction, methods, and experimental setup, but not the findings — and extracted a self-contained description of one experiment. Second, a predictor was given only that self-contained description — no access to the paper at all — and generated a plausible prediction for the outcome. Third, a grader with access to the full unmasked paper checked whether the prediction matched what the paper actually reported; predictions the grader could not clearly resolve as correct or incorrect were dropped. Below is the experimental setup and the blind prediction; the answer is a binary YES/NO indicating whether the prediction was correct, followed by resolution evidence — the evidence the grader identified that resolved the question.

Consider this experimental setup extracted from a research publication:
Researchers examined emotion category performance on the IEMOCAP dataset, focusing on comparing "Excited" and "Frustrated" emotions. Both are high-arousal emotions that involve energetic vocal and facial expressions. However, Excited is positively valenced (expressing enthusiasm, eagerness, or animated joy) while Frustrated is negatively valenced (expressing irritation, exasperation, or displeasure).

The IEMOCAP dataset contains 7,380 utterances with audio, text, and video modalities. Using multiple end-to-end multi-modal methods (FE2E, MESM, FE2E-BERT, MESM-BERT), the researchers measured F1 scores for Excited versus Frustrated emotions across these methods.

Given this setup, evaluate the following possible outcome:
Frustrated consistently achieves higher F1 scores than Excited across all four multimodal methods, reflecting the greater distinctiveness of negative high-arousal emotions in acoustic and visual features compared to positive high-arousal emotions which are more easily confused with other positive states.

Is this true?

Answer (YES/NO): NO